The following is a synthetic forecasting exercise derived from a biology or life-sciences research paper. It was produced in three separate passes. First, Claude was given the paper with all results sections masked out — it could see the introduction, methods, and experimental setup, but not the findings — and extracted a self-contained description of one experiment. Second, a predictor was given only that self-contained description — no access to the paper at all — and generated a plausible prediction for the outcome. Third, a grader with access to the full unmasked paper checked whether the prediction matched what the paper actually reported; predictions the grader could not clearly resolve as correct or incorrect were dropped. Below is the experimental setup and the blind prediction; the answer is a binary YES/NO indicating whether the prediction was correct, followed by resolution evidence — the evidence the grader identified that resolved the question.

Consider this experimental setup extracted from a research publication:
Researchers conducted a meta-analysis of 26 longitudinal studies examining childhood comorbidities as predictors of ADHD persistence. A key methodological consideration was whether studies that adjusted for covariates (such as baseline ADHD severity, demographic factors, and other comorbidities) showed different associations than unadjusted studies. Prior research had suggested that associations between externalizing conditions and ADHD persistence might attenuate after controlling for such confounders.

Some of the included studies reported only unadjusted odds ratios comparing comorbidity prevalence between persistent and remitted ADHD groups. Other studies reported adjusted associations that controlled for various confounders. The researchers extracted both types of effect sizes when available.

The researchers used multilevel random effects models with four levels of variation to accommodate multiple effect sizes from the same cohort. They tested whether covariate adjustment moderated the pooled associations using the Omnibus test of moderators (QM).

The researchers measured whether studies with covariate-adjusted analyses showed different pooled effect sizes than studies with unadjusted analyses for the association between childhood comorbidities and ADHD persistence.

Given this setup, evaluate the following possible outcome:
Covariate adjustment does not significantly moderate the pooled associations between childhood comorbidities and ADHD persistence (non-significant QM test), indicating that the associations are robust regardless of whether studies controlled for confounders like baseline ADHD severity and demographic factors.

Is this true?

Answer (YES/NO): YES